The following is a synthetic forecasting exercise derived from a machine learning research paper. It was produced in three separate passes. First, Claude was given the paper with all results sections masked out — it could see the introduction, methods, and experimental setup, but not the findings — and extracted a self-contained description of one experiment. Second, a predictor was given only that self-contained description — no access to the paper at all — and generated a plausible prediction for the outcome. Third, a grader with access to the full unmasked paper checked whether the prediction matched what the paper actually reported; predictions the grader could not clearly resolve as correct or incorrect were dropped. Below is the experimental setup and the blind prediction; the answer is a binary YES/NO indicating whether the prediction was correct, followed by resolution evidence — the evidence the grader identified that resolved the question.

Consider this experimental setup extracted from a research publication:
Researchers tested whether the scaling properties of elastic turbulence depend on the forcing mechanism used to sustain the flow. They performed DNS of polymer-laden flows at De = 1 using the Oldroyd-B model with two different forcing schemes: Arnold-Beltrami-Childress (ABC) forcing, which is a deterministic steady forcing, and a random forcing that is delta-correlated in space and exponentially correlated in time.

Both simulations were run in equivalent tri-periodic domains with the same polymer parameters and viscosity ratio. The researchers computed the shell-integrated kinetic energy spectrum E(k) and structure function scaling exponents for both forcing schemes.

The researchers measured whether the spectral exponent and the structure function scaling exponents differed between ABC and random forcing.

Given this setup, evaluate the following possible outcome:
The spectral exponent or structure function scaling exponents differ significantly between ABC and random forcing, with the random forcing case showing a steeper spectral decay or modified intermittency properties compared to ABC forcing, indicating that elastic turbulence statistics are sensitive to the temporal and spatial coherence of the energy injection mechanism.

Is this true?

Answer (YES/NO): NO